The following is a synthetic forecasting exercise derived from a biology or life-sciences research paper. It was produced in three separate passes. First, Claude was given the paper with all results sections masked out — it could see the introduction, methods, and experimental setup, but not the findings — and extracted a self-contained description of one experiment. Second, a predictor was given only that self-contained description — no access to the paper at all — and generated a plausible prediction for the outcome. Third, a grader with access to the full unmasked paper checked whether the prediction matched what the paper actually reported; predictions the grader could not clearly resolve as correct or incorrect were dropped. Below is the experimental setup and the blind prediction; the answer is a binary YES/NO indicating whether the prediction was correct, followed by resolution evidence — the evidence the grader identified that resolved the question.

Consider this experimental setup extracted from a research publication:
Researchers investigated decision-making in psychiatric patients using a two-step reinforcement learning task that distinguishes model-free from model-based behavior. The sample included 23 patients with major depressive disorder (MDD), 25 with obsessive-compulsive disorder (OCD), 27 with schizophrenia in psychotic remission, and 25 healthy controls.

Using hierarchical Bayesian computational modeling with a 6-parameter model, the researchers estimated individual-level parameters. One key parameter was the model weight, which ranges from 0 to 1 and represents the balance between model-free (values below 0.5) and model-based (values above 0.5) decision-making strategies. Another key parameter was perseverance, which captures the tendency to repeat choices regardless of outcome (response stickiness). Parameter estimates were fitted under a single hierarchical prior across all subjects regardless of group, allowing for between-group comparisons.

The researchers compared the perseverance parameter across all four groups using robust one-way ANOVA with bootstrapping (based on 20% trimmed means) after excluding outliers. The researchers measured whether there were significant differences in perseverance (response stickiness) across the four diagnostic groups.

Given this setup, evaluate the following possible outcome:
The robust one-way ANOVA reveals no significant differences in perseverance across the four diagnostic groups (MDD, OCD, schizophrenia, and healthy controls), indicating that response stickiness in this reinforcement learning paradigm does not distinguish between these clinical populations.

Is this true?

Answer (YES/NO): NO